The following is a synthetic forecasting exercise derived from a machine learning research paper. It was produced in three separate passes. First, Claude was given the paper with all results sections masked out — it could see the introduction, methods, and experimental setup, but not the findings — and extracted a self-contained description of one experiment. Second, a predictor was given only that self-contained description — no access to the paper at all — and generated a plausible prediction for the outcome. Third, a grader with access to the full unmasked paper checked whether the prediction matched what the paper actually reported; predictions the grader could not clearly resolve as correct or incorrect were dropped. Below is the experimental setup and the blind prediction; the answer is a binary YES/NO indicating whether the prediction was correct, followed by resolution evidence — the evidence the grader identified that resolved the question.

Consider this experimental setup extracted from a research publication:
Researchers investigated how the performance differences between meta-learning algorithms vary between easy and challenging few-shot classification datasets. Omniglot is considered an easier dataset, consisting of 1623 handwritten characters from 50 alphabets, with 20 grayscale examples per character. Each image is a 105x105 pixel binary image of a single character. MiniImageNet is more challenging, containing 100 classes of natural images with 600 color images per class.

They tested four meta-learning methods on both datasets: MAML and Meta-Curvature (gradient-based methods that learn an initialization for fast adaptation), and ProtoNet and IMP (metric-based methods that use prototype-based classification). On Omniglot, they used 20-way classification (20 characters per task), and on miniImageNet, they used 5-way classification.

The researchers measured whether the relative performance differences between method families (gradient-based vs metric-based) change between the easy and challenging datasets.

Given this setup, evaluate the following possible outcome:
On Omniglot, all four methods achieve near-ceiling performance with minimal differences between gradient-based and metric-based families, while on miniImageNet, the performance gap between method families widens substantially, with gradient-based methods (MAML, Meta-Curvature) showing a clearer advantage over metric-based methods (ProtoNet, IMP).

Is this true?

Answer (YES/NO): NO